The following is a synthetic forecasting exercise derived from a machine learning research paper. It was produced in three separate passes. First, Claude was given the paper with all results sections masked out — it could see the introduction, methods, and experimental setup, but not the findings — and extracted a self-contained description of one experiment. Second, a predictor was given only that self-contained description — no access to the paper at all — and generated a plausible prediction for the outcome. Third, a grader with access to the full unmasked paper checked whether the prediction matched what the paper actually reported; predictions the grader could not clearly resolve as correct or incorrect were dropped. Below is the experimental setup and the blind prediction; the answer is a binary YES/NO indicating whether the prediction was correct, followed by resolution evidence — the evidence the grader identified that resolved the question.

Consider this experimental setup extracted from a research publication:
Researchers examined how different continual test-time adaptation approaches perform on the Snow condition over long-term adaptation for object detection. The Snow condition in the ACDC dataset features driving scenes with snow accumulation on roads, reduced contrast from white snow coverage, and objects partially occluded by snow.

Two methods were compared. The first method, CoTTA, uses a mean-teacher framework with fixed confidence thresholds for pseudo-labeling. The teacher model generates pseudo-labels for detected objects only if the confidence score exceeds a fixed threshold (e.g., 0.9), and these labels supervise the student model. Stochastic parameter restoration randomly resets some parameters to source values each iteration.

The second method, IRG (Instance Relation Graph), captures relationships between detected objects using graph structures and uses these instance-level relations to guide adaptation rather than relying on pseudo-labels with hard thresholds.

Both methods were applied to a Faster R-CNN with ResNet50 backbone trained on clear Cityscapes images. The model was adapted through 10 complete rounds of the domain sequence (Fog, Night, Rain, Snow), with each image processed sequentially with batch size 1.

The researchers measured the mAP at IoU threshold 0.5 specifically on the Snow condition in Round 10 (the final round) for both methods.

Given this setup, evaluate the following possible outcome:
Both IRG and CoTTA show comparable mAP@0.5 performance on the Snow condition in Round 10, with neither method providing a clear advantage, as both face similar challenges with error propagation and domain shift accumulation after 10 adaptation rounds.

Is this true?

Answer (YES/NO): NO